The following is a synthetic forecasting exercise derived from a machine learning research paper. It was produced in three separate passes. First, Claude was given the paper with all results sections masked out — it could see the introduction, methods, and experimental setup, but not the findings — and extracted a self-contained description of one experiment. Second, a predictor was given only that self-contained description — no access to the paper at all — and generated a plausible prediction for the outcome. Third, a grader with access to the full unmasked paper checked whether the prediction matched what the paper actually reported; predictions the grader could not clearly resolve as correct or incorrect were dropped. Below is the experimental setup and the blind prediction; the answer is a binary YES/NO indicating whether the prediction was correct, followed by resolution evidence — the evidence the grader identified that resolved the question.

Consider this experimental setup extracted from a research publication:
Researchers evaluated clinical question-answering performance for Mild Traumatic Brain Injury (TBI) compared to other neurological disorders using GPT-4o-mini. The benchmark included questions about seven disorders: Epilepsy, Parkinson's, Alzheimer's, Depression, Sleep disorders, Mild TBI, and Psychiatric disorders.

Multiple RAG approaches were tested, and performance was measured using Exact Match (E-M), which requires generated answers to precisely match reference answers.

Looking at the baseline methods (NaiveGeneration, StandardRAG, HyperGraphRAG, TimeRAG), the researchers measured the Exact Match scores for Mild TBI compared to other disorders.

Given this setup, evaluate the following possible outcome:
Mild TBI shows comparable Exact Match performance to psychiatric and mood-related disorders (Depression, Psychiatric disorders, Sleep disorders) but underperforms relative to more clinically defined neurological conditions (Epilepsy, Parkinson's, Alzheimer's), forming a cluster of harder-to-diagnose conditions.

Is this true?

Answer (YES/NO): NO